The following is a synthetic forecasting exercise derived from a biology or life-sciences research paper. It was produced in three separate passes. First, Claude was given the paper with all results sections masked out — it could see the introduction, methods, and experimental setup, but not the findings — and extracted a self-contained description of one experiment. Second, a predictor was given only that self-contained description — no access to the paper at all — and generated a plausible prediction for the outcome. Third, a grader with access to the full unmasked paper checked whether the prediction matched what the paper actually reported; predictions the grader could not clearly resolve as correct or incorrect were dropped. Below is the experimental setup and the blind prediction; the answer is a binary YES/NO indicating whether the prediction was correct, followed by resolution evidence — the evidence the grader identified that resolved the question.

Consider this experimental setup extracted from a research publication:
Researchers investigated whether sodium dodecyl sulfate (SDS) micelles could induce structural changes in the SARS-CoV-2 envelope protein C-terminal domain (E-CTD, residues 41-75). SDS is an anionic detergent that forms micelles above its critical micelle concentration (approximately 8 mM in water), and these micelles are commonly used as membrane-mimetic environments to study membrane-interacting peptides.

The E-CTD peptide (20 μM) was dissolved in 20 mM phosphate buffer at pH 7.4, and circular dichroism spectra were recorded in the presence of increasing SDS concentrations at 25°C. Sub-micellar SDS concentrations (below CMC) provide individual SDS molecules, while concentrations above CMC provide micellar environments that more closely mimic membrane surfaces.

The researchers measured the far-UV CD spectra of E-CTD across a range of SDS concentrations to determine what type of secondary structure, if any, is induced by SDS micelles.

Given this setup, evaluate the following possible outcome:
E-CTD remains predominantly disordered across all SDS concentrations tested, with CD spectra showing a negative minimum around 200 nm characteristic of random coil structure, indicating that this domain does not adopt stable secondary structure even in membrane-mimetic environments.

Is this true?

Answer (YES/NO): NO